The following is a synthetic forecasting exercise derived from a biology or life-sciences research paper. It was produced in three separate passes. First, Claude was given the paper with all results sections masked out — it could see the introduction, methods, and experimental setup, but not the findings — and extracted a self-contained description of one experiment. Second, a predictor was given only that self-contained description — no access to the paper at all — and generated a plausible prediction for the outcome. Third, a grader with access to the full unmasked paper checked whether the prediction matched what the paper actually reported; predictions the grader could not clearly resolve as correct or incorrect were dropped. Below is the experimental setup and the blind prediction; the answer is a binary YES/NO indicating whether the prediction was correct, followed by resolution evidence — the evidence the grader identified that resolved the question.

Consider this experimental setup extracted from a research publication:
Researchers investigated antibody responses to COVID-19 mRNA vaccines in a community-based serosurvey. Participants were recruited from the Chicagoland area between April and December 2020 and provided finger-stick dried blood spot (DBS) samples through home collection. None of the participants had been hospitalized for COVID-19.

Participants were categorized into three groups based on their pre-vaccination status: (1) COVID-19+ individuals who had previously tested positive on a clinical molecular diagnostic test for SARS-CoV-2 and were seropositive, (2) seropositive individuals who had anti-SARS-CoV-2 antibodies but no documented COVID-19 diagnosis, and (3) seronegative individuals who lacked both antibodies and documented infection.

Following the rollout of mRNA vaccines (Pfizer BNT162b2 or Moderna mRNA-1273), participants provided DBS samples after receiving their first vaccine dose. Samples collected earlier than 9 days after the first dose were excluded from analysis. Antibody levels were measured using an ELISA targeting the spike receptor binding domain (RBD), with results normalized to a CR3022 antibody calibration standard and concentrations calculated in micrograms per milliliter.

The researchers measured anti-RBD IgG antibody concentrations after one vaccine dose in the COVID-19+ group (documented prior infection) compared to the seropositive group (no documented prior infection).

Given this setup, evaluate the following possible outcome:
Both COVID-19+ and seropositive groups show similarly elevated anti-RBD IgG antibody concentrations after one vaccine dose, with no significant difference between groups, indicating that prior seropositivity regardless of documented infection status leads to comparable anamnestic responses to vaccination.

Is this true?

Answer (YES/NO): NO